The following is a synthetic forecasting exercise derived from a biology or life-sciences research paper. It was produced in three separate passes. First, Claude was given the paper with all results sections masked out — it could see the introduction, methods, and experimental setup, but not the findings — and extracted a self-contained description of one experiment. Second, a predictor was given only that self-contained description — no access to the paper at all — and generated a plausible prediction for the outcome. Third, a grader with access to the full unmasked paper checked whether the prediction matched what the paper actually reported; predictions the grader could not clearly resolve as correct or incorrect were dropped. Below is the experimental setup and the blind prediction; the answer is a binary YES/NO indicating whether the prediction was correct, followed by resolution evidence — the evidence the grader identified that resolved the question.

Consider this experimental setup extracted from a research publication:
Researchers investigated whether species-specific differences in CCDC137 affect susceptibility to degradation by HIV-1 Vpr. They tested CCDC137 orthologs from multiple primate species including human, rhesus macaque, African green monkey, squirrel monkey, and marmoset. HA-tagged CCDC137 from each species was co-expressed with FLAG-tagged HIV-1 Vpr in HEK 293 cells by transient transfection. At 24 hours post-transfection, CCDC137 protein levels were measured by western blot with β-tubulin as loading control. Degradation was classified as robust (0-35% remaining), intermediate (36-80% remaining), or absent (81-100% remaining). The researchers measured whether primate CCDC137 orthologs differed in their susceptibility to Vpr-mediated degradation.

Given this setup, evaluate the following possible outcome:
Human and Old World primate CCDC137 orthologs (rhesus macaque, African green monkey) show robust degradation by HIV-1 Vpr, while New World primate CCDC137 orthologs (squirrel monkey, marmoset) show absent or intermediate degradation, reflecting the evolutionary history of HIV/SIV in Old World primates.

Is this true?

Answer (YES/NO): NO